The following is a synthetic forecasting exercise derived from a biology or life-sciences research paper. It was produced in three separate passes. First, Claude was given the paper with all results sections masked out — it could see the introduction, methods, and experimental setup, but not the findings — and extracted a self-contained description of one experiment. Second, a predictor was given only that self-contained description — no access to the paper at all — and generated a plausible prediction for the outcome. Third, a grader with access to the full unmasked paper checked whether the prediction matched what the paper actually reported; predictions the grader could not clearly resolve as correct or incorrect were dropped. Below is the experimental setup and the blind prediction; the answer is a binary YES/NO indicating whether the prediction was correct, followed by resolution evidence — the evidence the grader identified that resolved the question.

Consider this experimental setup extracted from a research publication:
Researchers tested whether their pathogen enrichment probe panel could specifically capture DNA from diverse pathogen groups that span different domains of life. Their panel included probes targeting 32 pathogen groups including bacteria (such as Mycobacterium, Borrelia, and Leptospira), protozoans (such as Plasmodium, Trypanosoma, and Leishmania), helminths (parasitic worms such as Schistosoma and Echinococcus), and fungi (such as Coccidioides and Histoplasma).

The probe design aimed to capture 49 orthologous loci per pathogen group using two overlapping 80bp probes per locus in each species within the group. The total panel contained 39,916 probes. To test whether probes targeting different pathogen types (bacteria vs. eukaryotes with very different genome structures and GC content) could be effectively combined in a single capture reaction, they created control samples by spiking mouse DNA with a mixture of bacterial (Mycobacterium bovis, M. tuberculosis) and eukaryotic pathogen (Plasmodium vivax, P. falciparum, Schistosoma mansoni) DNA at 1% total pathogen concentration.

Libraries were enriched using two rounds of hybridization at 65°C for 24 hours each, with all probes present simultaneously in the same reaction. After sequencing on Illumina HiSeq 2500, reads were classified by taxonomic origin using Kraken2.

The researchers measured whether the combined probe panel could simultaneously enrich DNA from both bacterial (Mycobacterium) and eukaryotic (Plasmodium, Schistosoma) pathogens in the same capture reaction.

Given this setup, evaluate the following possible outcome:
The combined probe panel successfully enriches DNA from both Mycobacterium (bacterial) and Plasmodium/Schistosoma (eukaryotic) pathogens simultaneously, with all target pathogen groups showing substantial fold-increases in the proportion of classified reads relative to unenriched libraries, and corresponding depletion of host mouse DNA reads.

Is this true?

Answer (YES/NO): YES